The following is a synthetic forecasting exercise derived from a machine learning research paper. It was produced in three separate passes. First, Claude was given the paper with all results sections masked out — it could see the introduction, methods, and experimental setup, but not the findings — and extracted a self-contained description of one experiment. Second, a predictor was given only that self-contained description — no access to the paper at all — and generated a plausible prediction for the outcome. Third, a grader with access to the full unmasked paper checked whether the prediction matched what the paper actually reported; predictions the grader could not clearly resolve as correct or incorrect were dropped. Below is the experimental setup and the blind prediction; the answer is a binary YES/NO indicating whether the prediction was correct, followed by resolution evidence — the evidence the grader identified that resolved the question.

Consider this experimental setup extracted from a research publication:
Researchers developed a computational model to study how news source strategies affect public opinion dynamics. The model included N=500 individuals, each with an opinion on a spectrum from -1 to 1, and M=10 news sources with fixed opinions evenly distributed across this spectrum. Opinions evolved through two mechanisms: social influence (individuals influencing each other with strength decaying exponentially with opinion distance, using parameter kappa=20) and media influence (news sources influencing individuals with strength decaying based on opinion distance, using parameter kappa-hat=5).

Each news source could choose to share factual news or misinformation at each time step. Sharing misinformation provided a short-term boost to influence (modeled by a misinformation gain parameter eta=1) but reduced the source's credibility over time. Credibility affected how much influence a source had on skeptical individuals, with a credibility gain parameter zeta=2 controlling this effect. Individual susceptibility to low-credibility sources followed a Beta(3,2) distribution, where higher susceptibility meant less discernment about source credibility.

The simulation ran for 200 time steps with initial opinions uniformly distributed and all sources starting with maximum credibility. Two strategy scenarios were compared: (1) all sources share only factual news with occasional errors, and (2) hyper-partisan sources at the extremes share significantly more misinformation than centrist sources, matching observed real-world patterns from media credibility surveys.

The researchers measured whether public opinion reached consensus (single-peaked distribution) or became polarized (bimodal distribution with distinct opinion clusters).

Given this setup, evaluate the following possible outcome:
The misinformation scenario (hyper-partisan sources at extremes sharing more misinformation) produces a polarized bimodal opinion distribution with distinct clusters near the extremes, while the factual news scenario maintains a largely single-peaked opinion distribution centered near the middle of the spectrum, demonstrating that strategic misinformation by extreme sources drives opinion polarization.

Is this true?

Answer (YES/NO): YES